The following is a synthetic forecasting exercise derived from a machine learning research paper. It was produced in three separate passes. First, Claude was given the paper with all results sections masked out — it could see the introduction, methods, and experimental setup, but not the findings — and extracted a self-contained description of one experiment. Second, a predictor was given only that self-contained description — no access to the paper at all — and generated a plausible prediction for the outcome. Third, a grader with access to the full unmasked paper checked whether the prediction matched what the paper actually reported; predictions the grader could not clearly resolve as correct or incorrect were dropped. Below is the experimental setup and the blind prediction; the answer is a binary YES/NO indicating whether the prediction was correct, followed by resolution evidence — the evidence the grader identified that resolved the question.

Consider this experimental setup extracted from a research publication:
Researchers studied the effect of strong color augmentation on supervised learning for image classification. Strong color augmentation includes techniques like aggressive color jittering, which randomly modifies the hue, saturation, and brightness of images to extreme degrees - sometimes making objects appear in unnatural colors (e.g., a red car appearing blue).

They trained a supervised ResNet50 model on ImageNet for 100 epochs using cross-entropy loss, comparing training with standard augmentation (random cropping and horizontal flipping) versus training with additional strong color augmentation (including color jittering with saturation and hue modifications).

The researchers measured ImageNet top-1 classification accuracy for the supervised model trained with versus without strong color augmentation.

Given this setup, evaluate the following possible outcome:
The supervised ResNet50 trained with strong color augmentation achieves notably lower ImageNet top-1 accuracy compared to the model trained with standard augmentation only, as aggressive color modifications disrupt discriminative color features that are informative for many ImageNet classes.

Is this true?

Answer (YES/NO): YES